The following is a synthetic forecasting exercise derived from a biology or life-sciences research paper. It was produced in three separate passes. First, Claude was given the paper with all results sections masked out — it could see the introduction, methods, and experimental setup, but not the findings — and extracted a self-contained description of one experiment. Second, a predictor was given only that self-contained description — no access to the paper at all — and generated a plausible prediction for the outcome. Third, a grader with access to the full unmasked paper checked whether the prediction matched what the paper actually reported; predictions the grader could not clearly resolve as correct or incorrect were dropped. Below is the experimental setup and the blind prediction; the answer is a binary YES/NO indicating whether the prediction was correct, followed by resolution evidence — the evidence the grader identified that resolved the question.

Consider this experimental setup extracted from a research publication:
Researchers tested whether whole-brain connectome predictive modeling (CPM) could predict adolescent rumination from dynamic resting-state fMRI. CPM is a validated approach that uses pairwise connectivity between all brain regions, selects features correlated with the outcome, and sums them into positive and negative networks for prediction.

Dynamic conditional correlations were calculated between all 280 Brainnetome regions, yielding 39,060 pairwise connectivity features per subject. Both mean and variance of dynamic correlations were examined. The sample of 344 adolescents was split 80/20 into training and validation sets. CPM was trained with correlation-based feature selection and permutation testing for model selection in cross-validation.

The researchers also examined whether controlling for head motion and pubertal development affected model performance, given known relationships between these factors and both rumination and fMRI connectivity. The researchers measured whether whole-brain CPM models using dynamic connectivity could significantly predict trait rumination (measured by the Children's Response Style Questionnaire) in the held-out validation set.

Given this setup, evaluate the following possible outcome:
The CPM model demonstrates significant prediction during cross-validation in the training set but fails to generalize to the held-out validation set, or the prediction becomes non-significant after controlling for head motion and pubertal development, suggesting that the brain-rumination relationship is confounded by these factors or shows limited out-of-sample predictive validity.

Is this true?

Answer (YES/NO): YES